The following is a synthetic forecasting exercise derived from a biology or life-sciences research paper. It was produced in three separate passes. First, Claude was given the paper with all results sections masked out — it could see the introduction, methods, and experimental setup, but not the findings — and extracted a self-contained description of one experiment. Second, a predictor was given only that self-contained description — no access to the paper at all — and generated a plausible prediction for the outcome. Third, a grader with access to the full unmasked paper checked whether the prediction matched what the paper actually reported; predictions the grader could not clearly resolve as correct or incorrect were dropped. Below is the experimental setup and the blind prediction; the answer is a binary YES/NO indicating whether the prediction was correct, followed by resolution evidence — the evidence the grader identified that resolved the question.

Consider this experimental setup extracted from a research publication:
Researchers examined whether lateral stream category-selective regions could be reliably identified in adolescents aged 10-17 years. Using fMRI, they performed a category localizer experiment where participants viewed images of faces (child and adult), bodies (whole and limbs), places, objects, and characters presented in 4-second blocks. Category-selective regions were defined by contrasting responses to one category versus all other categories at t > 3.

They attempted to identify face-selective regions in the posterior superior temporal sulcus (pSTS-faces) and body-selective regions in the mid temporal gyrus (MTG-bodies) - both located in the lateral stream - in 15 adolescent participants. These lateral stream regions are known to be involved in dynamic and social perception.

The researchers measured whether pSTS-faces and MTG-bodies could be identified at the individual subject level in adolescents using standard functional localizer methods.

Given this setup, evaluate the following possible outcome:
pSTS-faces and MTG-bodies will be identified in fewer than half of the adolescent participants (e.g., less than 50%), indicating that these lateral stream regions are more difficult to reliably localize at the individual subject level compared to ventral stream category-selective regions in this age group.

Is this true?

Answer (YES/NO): YES